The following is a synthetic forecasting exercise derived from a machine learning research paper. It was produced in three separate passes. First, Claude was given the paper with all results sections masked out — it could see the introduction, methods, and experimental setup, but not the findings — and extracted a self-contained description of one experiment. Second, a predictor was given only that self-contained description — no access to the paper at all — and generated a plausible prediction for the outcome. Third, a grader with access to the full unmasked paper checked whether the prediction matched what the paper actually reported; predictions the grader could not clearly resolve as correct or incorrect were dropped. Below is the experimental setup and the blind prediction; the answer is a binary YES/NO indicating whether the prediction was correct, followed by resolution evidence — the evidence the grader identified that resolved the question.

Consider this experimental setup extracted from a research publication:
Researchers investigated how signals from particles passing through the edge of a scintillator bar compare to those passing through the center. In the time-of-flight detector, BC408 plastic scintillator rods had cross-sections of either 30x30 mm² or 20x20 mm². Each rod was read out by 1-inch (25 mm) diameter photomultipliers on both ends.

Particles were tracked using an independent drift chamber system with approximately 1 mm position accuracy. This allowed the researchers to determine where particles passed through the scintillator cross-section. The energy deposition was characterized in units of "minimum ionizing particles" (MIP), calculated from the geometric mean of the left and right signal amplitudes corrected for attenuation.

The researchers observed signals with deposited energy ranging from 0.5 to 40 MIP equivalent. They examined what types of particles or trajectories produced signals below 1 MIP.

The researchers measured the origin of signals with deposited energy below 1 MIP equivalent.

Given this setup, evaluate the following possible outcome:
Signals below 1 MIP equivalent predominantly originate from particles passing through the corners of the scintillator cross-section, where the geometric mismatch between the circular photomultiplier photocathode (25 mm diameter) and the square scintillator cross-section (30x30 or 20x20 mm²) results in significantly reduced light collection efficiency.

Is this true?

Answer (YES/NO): NO